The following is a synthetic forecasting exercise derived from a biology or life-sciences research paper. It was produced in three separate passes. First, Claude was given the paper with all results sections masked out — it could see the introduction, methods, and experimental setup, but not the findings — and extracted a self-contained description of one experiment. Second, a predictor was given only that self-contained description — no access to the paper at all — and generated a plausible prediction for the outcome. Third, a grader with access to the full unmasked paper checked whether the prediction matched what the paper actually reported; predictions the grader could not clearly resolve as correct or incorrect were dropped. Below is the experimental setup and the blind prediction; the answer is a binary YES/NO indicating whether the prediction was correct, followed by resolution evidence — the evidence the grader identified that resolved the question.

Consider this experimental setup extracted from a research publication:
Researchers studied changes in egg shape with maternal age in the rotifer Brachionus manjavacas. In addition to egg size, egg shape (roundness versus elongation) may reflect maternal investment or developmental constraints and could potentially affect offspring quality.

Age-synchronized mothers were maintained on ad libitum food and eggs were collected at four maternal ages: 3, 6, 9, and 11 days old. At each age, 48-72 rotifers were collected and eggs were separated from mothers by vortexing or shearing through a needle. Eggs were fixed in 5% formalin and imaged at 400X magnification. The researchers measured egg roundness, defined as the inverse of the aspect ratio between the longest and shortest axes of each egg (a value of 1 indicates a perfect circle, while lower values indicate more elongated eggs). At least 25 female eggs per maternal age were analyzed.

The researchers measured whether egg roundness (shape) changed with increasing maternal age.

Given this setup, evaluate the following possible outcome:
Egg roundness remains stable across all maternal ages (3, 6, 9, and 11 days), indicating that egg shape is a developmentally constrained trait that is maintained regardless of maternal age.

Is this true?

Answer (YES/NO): NO